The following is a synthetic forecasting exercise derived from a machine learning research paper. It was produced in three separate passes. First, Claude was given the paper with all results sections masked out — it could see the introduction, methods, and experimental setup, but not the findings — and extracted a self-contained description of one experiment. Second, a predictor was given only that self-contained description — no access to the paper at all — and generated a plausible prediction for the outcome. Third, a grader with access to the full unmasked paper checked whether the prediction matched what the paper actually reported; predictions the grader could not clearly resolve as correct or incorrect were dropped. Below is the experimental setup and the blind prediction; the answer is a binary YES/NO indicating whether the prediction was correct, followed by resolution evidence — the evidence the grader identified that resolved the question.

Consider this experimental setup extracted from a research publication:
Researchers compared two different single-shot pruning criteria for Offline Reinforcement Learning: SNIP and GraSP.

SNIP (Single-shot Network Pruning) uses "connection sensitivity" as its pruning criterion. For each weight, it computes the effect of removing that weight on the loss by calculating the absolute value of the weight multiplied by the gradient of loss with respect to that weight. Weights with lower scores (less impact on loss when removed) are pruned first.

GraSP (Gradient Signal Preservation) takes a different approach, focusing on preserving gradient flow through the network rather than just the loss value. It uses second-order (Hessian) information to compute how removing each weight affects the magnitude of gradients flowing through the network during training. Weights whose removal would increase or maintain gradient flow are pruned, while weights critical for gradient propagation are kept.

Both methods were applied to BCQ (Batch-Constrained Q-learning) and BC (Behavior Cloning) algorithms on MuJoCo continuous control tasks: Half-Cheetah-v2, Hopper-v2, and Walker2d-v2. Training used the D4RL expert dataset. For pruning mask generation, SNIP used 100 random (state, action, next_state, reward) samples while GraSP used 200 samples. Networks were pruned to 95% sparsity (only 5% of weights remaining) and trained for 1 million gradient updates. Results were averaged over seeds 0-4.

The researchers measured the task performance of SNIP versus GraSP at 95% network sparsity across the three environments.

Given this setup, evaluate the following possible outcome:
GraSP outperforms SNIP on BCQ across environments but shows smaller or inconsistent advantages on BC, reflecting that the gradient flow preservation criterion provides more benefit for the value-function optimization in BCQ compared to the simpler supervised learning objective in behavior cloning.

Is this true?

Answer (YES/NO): NO